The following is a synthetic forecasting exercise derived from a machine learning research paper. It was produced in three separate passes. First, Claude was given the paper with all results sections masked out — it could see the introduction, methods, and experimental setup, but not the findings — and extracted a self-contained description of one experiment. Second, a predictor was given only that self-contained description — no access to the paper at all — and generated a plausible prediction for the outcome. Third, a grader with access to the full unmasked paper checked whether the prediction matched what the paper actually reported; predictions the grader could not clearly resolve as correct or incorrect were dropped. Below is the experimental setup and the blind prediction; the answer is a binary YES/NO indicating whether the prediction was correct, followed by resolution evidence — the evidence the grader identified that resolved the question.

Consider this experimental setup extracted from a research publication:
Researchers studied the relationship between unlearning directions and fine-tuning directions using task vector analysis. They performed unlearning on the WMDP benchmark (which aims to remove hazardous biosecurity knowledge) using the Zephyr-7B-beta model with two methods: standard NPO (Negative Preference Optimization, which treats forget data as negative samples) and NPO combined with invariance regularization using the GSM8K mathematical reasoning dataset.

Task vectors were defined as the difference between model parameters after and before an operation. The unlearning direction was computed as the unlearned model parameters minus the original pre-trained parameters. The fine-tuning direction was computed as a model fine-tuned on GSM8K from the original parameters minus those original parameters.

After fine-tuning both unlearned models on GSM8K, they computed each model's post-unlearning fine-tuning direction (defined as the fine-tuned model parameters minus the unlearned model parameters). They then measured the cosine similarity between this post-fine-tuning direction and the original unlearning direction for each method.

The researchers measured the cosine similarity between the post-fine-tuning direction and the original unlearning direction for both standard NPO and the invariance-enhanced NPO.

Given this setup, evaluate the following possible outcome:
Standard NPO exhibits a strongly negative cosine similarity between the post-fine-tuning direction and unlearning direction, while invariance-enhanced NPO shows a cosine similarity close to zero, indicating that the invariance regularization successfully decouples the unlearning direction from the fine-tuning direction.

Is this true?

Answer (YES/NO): YES